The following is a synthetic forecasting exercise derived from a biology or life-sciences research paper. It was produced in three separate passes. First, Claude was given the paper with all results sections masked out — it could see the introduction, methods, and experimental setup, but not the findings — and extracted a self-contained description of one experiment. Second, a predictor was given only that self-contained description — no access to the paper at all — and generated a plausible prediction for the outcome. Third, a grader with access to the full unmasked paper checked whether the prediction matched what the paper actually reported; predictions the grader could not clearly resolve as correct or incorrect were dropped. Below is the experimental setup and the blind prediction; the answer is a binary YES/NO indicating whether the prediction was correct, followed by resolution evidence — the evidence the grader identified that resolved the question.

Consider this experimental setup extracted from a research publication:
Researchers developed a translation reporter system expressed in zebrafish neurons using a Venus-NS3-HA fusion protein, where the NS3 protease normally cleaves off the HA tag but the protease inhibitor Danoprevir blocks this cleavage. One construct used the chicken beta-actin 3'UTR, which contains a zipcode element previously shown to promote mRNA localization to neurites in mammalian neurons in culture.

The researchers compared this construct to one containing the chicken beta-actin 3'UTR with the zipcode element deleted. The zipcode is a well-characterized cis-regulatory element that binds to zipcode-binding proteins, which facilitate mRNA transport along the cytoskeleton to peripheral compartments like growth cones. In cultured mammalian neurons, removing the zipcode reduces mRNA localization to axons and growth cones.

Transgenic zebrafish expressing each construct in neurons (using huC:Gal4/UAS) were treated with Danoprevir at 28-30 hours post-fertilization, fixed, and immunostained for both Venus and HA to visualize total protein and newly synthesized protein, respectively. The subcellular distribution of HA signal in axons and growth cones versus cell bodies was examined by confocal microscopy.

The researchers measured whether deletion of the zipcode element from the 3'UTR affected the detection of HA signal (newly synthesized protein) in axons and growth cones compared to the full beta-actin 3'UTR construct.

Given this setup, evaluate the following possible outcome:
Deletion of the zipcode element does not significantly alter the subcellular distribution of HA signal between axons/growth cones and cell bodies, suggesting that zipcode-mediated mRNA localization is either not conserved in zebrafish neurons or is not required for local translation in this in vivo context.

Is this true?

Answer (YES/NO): NO